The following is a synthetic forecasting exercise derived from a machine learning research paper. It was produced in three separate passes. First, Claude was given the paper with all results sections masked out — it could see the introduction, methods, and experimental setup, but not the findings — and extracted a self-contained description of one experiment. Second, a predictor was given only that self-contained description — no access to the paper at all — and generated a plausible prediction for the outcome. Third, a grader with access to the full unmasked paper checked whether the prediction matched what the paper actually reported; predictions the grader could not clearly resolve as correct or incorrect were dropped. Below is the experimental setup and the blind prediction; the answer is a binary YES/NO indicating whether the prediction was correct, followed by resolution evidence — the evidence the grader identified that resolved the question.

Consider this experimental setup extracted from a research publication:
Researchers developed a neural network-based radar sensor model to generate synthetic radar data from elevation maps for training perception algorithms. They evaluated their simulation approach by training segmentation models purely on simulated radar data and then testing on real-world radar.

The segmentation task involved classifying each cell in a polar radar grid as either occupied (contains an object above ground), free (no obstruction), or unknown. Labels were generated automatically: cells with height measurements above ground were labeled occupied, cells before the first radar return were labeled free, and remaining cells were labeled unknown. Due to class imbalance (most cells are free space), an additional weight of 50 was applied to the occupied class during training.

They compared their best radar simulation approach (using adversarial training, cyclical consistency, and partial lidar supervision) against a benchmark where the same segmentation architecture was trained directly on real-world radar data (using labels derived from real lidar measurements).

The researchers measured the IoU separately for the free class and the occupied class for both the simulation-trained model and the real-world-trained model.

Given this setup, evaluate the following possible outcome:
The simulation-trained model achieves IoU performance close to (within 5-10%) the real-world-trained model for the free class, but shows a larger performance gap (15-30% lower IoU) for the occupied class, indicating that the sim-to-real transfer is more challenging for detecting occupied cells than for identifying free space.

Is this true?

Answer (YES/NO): YES